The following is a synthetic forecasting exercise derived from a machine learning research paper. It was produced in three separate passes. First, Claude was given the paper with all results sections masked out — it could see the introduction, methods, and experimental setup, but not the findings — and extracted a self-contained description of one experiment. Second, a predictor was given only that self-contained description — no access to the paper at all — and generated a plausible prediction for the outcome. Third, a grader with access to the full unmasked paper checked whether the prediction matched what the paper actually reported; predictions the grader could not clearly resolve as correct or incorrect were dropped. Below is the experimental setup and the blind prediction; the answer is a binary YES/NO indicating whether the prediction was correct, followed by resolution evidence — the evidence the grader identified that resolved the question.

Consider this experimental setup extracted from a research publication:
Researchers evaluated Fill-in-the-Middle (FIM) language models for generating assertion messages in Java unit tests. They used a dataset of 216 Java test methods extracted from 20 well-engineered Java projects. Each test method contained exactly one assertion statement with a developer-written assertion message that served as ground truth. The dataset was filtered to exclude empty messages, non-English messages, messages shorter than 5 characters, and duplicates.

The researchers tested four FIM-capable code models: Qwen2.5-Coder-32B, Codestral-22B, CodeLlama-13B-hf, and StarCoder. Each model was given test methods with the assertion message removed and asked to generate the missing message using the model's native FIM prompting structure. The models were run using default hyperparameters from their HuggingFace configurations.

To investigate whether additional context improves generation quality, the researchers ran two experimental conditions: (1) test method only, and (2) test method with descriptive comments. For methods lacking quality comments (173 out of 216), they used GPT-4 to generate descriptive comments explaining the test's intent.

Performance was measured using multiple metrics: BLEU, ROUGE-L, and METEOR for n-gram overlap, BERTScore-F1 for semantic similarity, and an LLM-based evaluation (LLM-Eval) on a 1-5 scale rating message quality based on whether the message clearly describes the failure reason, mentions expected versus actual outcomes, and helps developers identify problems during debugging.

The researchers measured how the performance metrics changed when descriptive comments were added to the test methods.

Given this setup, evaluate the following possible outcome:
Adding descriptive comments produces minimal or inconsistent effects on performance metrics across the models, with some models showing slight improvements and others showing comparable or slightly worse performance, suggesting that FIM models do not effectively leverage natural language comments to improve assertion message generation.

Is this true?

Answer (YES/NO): NO